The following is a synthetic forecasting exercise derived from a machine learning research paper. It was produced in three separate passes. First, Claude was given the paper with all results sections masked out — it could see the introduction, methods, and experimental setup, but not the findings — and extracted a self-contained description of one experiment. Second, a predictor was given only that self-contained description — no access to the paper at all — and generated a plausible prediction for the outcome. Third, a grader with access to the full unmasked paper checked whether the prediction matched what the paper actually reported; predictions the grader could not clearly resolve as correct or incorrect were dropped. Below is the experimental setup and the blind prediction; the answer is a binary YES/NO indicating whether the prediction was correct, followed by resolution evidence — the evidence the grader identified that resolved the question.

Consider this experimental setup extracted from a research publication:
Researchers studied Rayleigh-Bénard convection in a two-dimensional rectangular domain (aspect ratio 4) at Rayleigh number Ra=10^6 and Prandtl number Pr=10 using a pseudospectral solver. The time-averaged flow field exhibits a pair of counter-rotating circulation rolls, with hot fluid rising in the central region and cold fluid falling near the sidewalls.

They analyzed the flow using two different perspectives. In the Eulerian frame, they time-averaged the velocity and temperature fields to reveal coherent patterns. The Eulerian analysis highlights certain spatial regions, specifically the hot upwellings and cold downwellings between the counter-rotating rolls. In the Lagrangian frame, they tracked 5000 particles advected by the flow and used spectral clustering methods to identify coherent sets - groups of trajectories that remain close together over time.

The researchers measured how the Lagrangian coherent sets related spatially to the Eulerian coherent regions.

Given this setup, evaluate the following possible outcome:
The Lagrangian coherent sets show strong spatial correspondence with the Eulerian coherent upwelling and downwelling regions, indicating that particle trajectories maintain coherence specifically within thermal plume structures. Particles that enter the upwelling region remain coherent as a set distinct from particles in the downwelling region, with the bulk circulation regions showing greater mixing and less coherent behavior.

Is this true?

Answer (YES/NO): NO